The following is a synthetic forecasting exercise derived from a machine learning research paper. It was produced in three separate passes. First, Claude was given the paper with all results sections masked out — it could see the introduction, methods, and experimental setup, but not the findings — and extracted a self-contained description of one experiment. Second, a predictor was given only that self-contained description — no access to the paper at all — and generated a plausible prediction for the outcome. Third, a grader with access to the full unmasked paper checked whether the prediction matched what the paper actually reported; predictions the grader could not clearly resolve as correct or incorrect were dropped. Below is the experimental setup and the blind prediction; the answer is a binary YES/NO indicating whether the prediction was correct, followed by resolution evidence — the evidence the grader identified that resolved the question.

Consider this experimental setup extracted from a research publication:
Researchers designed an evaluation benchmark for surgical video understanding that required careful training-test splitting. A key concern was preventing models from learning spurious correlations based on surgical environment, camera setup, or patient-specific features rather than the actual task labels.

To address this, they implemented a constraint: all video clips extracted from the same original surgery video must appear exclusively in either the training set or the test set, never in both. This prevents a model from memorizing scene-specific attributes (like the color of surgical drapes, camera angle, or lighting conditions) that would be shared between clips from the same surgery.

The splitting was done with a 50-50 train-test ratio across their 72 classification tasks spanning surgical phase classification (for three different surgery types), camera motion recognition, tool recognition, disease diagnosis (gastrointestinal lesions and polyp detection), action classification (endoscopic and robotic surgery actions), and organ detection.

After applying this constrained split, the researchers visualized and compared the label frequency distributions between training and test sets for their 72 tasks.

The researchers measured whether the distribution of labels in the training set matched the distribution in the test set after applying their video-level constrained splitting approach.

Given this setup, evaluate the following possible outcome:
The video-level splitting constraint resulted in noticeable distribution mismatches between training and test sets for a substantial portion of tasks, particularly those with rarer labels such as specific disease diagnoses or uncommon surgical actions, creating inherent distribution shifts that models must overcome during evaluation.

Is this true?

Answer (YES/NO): NO